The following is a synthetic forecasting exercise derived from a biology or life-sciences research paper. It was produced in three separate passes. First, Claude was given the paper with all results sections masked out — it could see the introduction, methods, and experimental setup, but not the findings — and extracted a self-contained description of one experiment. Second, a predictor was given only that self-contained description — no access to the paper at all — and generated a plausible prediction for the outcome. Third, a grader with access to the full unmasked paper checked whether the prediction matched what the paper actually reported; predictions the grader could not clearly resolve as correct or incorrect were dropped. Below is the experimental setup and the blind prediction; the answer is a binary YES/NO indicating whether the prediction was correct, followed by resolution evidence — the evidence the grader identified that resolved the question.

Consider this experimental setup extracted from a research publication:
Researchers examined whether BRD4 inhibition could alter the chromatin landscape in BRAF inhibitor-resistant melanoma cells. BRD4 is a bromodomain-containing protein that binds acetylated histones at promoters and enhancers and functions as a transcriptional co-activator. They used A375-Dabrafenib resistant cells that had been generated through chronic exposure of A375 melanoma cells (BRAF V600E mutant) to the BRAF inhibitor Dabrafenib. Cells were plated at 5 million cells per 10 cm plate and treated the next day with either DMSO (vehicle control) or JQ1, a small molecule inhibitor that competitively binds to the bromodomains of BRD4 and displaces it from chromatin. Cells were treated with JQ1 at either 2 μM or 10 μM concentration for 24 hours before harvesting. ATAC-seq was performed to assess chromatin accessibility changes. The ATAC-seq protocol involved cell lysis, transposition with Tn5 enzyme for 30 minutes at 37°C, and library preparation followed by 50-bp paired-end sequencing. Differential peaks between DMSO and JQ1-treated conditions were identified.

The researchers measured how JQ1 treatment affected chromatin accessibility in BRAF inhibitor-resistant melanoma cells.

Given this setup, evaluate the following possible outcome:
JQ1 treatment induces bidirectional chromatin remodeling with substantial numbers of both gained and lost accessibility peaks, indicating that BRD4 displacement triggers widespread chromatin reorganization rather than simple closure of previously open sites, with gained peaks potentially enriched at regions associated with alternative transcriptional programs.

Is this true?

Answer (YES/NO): YES